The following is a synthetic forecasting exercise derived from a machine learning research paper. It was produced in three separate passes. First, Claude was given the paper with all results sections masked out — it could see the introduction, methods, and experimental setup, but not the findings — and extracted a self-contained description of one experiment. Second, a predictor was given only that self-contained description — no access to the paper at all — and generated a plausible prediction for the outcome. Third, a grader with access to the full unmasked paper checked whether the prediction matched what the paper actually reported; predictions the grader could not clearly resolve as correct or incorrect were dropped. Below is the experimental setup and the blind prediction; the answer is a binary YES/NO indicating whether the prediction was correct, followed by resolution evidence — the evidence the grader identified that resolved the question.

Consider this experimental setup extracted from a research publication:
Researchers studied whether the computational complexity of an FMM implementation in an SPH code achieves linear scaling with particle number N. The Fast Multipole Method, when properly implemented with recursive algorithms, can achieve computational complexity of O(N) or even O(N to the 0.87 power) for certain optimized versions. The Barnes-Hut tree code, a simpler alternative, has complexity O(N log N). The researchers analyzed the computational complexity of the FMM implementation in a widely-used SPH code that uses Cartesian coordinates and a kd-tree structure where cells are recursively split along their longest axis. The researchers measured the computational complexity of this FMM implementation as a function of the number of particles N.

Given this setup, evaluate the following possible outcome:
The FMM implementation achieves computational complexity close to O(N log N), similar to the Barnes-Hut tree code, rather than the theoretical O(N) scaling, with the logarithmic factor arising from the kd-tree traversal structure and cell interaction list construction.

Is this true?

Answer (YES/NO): YES